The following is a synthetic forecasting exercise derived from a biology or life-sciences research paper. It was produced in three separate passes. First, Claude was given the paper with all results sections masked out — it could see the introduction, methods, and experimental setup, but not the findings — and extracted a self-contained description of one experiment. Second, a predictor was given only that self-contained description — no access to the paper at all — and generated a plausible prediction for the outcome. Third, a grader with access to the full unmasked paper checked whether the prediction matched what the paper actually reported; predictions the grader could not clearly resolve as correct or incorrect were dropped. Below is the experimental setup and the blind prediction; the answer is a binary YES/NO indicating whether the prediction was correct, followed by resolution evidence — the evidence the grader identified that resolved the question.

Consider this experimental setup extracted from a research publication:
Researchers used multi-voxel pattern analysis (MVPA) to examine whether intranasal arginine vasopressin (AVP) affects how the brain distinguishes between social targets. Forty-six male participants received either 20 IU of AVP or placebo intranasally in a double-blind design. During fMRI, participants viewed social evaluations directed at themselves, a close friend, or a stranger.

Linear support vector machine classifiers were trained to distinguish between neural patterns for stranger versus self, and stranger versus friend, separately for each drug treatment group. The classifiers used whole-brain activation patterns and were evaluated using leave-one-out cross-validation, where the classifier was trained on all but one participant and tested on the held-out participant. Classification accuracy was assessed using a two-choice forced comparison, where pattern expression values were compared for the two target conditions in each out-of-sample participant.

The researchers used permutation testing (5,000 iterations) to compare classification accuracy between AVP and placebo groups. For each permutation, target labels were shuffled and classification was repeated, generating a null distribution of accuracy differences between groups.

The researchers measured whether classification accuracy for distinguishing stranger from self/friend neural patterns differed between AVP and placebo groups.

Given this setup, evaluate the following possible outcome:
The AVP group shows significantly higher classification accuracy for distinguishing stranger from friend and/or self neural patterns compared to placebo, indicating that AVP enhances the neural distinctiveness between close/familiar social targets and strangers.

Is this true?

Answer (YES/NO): NO